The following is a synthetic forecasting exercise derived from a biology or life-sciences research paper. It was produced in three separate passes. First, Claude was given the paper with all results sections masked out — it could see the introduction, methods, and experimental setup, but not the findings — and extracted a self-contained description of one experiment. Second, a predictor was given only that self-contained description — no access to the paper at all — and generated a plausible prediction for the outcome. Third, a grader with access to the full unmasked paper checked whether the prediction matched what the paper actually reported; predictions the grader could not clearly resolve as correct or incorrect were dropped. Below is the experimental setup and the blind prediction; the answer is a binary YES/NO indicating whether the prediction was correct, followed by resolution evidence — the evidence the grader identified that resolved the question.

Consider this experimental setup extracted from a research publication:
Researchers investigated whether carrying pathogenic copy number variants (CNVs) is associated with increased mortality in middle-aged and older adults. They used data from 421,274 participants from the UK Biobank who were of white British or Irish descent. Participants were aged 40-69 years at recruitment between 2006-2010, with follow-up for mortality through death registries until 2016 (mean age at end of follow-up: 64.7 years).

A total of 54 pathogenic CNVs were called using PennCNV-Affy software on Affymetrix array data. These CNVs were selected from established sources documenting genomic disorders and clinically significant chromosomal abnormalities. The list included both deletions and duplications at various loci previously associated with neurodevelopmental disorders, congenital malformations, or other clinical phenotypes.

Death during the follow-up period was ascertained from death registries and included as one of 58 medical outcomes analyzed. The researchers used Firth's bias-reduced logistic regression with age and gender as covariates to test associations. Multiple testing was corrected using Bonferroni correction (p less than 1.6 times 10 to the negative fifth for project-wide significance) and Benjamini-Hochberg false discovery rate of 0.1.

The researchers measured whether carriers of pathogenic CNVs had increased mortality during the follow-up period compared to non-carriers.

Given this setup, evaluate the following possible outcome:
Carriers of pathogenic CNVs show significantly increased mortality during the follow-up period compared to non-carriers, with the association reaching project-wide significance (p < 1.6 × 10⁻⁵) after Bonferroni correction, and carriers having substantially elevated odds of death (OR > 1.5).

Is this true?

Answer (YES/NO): NO